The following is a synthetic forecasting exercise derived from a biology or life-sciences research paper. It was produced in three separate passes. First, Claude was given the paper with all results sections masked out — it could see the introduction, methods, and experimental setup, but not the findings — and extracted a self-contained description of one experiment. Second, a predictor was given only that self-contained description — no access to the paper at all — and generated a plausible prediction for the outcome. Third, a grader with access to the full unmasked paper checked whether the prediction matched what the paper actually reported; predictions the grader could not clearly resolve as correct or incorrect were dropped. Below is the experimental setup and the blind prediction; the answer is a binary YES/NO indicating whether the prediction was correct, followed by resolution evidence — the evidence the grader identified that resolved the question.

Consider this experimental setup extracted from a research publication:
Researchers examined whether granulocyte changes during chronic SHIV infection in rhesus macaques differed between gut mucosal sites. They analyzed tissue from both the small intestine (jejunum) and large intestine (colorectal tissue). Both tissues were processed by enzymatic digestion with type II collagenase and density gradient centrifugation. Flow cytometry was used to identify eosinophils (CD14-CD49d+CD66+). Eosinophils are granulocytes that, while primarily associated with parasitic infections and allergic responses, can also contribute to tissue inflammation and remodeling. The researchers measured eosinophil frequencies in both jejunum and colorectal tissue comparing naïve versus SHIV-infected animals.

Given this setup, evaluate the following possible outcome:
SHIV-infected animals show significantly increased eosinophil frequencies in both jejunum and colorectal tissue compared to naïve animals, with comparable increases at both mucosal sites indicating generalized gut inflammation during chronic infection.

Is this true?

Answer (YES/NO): NO